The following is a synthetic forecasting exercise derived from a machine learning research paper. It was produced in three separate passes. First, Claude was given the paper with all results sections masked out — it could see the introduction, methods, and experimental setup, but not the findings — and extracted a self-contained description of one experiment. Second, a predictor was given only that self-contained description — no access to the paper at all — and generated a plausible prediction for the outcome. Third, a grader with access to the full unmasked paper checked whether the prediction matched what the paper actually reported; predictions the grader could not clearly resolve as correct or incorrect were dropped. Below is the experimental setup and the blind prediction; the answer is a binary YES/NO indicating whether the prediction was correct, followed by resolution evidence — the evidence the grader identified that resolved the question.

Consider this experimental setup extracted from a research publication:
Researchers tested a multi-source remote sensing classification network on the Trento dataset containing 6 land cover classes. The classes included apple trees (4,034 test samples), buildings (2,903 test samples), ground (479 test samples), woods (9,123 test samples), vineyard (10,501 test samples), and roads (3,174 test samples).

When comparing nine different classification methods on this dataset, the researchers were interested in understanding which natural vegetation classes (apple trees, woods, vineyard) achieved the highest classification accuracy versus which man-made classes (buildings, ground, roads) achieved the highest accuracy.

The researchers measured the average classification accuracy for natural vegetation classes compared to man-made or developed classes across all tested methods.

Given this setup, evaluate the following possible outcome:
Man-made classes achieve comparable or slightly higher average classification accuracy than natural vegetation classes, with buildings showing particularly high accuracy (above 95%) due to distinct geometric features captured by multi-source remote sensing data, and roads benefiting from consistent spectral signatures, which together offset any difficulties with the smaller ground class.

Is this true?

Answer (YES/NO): NO